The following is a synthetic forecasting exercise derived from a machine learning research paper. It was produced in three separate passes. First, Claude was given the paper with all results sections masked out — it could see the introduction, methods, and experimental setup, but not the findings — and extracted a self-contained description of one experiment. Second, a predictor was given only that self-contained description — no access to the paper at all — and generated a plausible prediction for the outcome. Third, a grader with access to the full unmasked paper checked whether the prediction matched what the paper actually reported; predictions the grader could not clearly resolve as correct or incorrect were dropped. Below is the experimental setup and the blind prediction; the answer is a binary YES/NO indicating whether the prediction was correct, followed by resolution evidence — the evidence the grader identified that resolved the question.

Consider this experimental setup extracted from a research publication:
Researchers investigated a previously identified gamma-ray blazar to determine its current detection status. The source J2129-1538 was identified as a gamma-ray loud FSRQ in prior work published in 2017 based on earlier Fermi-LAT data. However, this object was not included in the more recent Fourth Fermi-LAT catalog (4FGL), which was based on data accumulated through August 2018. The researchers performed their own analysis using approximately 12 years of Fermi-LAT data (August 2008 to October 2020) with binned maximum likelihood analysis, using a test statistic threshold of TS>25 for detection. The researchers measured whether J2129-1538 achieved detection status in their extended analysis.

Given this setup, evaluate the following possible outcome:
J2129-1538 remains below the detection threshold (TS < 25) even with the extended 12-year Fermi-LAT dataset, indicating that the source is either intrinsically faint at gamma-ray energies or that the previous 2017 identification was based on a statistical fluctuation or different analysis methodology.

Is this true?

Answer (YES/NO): YES